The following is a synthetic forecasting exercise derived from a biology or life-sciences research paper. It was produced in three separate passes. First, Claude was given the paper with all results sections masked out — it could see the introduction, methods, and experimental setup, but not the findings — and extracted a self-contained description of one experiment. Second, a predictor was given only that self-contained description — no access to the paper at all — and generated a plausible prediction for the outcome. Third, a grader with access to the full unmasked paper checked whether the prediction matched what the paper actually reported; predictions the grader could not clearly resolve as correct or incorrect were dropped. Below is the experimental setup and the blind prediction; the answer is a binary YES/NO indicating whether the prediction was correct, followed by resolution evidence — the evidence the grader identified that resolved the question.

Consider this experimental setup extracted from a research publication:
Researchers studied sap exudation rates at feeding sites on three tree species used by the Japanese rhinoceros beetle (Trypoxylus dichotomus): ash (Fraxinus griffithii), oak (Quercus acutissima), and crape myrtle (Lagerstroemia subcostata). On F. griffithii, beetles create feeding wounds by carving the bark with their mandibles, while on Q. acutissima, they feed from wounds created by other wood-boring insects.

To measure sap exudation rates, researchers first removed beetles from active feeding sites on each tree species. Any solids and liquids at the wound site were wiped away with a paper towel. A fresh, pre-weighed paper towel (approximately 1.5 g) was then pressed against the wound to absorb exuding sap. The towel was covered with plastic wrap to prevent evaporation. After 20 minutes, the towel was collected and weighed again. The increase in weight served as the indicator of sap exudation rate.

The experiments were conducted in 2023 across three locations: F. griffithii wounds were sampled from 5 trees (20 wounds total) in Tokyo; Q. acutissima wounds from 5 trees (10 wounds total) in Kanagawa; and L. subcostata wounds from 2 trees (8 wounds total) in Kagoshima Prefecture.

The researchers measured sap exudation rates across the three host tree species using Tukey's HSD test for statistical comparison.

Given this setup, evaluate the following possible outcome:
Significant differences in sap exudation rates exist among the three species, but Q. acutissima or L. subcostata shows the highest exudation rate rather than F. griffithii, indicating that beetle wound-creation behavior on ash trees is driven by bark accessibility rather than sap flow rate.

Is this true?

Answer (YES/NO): YES